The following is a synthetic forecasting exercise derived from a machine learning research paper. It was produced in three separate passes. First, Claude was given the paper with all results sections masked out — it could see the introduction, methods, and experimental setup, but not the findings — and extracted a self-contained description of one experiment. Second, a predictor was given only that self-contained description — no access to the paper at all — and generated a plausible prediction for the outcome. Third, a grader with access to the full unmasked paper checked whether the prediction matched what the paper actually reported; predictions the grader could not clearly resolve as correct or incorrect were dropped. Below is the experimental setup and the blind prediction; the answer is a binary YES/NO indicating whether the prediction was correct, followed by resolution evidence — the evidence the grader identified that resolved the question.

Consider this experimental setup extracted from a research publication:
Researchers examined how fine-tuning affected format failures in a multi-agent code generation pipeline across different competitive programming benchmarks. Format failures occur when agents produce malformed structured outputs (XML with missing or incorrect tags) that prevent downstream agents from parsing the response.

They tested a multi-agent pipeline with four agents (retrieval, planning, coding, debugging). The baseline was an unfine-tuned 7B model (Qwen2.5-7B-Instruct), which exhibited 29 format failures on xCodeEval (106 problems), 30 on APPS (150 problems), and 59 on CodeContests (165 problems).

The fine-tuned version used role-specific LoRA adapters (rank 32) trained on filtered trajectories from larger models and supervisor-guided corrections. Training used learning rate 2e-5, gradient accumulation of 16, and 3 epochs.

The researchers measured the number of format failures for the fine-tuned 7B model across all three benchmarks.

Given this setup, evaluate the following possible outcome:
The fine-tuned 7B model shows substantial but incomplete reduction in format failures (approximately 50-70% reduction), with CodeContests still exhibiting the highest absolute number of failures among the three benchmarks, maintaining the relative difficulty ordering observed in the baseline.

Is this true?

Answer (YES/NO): NO